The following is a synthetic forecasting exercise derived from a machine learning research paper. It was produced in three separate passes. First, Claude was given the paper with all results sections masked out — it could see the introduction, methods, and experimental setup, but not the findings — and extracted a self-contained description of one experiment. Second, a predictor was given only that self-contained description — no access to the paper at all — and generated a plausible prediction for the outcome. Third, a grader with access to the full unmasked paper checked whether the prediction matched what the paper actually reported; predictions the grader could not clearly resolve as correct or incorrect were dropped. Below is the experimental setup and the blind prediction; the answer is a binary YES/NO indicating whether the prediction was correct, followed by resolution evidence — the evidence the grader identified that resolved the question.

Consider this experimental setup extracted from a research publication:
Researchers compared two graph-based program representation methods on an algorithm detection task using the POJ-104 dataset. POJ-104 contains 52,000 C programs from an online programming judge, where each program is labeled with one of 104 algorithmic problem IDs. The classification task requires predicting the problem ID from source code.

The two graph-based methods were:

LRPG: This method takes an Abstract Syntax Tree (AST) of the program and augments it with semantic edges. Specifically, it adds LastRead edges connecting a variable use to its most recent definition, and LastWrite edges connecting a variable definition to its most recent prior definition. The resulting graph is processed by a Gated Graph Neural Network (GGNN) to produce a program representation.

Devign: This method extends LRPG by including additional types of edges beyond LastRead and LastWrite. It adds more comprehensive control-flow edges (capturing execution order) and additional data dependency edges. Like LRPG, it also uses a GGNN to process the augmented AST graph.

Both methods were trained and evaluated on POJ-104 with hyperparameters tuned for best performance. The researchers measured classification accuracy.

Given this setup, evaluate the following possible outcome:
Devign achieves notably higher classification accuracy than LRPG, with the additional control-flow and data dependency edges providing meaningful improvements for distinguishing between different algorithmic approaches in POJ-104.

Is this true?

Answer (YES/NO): NO